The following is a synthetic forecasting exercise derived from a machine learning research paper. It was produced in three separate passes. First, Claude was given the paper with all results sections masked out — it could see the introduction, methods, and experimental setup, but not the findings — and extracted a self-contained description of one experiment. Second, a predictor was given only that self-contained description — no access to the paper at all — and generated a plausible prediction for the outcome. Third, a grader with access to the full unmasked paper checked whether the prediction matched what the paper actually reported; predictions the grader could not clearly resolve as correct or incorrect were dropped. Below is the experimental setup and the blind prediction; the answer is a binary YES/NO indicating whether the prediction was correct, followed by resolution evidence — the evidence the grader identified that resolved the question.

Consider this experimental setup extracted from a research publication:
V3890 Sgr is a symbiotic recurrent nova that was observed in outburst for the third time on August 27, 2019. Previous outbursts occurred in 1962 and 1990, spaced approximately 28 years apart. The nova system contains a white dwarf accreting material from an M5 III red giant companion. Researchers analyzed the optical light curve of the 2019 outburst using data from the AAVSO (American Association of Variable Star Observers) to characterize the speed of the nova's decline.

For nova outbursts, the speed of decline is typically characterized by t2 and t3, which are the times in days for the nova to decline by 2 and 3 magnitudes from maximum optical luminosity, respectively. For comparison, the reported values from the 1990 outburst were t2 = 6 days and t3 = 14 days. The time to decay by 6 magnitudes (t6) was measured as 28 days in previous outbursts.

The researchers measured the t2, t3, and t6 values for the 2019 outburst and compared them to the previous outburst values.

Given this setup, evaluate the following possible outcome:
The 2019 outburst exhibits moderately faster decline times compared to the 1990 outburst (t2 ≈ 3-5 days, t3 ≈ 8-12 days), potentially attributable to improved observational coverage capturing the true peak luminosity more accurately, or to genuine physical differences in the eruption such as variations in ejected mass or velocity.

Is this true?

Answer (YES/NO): NO